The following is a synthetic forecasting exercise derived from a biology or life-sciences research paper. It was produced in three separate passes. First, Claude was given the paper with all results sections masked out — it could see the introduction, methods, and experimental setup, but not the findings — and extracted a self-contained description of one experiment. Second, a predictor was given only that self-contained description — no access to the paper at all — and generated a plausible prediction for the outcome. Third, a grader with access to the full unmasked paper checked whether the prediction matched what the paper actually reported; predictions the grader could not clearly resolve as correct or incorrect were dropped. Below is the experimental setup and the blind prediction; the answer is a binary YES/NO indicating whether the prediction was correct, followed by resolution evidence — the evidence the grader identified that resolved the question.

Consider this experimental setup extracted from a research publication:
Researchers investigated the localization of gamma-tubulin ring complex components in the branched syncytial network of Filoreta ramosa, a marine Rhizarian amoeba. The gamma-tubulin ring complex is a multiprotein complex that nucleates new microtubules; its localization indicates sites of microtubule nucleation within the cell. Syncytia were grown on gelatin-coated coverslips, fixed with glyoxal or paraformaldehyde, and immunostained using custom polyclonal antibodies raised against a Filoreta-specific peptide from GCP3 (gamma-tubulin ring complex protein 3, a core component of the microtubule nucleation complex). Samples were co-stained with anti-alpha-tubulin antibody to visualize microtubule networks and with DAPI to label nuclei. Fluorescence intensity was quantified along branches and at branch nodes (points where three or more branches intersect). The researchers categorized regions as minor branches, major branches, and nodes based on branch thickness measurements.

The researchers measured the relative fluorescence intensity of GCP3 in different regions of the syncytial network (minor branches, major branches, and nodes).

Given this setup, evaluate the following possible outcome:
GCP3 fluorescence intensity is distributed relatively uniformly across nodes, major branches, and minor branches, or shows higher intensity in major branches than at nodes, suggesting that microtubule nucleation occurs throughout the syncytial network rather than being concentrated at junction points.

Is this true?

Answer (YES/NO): NO